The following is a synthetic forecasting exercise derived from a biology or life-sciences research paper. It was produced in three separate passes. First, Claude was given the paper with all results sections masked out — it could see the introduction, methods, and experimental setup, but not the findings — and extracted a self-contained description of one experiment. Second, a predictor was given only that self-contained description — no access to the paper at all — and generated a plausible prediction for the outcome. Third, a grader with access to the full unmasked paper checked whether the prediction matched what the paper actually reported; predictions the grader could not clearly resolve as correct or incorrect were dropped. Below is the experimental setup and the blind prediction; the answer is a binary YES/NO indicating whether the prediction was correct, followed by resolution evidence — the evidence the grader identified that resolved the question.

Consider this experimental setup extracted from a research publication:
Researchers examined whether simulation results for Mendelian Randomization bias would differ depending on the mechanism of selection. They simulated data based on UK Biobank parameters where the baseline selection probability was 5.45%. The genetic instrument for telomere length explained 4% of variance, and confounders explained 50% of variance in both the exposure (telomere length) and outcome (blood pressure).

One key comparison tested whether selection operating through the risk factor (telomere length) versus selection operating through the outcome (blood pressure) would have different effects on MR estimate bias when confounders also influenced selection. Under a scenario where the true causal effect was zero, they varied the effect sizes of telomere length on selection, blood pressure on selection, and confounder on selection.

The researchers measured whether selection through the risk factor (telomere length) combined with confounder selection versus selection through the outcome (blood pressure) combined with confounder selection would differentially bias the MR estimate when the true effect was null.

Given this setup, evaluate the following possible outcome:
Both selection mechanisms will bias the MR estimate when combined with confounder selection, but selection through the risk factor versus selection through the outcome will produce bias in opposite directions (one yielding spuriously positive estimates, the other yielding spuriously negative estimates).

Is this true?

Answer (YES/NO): NO